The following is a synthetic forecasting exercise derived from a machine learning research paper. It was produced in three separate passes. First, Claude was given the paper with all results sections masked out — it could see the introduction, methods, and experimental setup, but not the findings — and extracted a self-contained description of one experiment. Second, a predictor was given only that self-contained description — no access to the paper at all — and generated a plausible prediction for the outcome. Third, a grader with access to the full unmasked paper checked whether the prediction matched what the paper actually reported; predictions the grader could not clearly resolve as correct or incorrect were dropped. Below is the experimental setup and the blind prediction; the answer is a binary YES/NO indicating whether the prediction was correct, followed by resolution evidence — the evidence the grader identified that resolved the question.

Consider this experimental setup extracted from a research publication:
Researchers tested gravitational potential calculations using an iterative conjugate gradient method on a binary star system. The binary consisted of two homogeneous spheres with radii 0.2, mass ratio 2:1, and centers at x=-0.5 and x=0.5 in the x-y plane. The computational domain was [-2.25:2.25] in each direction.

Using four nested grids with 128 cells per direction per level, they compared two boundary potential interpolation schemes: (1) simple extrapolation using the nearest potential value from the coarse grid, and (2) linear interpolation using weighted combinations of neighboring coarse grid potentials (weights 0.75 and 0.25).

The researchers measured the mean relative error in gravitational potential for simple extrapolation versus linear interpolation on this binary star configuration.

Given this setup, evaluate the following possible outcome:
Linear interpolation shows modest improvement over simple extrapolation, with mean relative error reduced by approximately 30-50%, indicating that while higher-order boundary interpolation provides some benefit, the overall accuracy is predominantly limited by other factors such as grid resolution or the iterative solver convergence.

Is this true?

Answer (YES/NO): NO